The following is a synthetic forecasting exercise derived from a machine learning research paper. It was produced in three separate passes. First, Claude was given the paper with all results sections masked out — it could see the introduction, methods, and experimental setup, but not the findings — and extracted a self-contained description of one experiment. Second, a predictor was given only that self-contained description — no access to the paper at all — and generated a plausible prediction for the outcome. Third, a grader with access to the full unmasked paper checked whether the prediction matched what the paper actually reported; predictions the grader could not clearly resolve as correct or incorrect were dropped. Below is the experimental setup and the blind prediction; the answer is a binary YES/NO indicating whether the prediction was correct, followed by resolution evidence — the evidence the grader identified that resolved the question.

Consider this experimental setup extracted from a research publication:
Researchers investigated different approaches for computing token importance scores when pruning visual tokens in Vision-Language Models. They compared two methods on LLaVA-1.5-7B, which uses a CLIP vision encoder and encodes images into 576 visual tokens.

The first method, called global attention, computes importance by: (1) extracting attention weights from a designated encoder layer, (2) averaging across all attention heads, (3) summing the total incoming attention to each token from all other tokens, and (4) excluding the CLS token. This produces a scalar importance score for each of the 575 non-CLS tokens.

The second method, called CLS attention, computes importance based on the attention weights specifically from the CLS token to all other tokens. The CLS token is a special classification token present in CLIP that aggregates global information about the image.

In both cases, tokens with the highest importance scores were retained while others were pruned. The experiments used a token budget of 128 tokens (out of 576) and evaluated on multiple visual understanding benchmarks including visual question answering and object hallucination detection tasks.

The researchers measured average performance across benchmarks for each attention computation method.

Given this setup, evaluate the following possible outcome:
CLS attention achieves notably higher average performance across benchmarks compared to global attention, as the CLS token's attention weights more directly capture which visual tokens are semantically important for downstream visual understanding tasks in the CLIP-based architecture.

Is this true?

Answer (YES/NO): NO